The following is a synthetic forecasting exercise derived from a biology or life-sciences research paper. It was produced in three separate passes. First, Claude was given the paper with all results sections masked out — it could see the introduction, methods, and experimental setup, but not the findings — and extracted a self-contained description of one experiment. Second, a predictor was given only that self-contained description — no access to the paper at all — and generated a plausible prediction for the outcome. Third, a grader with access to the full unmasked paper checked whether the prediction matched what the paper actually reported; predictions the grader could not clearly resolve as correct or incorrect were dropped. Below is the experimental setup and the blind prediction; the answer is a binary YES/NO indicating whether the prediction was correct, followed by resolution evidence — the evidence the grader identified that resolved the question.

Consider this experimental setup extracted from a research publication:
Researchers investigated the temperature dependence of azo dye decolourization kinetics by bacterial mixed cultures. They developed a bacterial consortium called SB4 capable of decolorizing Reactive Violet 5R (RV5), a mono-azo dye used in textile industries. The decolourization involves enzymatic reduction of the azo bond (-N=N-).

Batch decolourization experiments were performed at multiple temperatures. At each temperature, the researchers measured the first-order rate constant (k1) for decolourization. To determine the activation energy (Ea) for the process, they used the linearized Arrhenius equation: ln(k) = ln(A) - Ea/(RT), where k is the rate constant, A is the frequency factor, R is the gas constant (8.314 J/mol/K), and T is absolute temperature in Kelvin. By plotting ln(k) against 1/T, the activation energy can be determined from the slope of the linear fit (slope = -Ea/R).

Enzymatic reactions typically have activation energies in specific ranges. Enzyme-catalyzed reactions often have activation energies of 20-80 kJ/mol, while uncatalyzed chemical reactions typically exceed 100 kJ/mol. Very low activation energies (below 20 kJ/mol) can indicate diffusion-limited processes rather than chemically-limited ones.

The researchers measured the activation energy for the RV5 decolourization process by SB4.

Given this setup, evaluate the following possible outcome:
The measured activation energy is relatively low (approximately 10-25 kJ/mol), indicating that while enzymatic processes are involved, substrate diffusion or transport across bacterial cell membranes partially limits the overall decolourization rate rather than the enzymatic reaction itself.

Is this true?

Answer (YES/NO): NO